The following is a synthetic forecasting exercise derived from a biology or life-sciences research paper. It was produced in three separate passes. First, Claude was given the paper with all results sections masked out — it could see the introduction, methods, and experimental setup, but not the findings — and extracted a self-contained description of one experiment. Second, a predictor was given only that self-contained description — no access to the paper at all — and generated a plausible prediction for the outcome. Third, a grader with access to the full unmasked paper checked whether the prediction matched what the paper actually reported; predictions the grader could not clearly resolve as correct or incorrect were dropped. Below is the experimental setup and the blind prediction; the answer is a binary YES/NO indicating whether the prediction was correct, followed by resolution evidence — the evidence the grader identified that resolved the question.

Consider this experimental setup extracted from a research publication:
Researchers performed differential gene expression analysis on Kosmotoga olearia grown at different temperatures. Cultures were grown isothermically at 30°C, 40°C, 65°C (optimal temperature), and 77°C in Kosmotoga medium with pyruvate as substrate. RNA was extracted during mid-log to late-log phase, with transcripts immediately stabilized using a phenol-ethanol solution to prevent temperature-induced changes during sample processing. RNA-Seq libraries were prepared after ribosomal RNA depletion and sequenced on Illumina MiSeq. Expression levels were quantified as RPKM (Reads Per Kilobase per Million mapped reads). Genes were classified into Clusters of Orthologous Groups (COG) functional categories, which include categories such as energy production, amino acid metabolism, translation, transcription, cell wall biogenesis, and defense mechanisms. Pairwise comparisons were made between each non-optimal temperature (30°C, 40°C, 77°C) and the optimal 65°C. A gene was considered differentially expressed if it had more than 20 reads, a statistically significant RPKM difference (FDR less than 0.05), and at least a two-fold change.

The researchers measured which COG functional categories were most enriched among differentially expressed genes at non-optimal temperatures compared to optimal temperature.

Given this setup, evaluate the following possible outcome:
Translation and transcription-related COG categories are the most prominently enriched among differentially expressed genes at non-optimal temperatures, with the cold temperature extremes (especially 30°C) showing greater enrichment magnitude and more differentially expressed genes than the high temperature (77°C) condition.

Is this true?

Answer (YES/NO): NO